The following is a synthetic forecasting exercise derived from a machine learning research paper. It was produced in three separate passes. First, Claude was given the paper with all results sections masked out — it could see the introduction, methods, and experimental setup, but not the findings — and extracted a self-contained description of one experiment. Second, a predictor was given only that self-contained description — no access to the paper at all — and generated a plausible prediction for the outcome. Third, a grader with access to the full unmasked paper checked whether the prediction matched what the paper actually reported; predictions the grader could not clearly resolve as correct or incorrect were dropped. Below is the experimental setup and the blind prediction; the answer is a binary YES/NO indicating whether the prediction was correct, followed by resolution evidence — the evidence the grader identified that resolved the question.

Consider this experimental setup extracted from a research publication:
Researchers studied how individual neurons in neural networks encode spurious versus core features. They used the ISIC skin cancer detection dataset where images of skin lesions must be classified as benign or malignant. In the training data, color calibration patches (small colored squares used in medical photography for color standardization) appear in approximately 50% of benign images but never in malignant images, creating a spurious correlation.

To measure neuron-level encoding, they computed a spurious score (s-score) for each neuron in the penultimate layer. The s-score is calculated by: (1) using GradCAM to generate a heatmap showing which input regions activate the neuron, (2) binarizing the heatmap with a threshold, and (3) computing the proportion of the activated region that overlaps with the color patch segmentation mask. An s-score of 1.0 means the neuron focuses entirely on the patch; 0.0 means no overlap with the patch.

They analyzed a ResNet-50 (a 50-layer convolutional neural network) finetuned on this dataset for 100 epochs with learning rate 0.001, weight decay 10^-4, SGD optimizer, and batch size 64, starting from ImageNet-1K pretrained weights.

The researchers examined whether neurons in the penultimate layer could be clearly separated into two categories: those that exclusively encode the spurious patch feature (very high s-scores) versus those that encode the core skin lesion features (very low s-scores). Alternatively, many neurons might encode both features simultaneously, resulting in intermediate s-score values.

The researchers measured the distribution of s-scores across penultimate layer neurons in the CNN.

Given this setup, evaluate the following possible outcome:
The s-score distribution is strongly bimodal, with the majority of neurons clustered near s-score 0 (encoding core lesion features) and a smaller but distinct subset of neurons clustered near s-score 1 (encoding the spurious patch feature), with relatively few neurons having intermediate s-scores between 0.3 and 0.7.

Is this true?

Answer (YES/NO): NO